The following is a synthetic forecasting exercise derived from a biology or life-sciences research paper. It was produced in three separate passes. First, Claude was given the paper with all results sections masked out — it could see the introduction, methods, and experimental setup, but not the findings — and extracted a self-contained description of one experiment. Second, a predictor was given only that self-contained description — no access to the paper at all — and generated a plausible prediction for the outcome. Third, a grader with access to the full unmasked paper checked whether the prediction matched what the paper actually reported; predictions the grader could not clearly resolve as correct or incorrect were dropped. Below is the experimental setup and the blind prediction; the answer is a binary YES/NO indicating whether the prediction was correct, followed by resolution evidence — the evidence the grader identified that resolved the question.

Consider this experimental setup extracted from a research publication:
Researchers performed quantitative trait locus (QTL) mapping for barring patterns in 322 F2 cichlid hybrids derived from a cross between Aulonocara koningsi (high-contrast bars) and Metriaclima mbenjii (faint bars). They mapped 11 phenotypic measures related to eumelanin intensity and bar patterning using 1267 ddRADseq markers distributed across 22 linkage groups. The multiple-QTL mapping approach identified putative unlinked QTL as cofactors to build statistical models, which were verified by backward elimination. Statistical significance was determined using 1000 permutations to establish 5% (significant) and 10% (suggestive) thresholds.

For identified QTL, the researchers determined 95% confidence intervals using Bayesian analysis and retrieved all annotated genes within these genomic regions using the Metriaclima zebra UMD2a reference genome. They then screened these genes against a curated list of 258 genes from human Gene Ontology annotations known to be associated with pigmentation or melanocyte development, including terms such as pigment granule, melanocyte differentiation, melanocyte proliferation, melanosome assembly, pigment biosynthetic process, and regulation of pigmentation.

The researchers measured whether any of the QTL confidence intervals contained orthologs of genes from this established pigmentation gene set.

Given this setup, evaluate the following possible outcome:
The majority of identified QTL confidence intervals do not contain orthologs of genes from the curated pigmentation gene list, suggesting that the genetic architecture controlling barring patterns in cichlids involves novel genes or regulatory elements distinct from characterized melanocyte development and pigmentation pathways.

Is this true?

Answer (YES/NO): YES